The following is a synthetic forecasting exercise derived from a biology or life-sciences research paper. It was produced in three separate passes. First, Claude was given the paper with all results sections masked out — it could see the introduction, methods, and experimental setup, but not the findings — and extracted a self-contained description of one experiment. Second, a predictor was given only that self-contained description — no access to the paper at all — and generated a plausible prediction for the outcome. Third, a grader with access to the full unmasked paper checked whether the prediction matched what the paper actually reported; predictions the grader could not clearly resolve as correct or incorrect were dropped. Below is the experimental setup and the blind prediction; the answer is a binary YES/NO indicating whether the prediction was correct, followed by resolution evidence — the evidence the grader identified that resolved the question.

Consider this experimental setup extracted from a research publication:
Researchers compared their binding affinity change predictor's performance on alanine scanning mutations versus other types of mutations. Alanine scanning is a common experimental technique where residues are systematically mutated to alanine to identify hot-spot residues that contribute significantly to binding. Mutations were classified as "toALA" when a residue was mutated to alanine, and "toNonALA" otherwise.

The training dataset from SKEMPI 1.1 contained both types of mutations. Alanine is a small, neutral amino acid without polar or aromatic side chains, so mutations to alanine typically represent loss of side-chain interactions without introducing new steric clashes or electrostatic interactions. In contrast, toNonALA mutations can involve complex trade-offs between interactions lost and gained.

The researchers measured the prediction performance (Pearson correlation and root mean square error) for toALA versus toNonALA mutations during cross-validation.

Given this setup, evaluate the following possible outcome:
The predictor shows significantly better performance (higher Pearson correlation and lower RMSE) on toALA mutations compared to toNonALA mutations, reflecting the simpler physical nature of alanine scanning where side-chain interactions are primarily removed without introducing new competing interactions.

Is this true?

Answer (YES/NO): NO